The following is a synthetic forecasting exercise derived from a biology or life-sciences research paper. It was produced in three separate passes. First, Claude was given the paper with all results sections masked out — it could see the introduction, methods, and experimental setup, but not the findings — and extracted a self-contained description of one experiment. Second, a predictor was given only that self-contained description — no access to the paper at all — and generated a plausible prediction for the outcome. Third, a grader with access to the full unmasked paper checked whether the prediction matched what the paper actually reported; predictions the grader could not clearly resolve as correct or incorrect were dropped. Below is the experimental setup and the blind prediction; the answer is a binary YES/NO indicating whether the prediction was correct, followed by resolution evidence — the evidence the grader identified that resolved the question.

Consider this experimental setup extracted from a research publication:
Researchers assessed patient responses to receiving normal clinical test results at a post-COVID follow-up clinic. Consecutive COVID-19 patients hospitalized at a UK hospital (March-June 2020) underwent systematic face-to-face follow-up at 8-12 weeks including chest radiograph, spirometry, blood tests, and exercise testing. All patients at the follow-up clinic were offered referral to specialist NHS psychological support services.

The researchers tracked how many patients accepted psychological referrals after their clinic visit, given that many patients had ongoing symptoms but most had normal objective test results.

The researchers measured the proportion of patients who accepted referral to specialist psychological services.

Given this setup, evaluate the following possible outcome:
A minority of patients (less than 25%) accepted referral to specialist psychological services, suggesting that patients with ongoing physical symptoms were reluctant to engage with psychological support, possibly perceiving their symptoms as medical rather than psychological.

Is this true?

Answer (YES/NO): YES